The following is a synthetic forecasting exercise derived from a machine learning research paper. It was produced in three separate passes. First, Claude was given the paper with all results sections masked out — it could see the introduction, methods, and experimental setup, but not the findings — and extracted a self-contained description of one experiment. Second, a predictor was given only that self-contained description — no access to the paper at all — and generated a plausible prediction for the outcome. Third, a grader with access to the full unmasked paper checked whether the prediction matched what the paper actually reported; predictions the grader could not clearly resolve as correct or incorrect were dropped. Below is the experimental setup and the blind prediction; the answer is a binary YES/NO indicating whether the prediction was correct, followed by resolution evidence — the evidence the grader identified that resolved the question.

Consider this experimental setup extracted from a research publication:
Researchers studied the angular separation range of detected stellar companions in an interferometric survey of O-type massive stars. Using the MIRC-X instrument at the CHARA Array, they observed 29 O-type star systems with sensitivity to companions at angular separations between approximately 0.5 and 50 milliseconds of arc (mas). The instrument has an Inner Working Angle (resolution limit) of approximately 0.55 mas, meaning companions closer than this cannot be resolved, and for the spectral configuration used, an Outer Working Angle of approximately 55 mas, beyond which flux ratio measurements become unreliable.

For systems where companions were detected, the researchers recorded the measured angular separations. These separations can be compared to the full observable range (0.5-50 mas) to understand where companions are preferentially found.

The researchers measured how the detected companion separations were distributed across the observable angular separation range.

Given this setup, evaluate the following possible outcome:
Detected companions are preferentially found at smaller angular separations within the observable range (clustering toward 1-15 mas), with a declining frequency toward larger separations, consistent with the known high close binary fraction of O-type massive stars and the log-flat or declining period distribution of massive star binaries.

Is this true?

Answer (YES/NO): NO